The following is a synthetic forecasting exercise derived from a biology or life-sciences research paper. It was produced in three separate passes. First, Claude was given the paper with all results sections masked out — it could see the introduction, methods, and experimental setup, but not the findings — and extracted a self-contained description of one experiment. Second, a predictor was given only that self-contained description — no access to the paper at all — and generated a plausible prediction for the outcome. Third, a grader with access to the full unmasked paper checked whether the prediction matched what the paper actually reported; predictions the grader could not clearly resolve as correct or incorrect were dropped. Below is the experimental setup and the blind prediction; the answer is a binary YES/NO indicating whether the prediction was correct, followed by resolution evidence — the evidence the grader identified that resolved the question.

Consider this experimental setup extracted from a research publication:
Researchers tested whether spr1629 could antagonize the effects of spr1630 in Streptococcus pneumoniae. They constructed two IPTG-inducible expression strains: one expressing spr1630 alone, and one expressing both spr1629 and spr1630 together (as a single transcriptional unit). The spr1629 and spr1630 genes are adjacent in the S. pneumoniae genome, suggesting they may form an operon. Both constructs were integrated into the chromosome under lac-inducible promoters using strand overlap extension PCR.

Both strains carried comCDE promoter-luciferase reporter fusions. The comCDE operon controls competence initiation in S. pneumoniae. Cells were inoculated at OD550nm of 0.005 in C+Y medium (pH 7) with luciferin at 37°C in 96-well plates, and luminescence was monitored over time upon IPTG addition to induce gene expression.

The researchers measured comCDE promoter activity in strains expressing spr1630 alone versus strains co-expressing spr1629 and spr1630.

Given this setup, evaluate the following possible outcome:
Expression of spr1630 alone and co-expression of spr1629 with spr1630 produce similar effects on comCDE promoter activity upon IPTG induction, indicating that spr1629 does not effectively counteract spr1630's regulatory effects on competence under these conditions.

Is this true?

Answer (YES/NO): NO